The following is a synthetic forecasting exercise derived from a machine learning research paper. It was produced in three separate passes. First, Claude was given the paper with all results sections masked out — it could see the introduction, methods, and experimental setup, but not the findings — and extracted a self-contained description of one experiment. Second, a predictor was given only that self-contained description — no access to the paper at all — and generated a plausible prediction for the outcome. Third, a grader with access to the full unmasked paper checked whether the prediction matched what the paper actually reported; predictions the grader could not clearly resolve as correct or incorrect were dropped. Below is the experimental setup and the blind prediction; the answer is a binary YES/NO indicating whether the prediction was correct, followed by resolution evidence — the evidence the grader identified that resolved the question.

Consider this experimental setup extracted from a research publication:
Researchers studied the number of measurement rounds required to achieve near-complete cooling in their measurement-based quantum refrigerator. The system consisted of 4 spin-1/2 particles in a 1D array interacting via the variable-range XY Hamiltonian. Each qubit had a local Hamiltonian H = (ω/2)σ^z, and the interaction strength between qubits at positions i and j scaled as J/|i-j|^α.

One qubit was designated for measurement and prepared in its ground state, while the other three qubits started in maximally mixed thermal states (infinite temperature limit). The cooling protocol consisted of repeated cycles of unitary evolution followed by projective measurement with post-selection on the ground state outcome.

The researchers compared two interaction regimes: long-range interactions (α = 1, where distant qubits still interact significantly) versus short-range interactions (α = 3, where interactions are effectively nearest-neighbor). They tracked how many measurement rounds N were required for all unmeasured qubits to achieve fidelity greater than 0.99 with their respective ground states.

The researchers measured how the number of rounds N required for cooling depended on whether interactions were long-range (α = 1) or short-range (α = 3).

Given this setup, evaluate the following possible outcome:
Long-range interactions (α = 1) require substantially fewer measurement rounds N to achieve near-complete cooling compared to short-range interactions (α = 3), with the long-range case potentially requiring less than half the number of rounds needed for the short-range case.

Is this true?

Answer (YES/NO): NO